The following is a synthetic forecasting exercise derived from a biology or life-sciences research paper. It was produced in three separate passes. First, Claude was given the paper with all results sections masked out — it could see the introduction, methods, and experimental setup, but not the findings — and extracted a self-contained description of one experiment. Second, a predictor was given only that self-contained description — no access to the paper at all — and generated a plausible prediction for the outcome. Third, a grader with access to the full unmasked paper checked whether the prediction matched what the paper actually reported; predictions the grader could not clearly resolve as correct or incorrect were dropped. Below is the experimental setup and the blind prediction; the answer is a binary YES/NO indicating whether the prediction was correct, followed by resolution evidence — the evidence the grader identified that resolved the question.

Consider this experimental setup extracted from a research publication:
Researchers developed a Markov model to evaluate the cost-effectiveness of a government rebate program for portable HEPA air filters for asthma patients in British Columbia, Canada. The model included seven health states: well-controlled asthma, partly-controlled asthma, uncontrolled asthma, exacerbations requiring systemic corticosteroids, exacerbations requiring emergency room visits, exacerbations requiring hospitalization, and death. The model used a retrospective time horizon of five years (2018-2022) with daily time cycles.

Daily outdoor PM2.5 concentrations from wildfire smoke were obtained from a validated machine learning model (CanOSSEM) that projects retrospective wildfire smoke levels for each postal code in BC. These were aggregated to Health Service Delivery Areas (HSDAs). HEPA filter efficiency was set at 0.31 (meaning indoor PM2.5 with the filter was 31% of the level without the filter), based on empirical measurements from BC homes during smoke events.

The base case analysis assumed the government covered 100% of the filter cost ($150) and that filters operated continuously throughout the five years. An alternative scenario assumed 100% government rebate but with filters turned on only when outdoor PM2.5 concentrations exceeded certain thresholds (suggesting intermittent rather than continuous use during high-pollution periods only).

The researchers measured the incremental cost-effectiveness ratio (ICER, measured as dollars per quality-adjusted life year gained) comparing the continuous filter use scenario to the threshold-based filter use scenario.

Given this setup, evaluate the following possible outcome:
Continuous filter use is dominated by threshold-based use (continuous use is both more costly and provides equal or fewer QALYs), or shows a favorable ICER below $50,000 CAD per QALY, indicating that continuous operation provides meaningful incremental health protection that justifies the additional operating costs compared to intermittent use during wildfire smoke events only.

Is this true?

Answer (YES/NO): NO